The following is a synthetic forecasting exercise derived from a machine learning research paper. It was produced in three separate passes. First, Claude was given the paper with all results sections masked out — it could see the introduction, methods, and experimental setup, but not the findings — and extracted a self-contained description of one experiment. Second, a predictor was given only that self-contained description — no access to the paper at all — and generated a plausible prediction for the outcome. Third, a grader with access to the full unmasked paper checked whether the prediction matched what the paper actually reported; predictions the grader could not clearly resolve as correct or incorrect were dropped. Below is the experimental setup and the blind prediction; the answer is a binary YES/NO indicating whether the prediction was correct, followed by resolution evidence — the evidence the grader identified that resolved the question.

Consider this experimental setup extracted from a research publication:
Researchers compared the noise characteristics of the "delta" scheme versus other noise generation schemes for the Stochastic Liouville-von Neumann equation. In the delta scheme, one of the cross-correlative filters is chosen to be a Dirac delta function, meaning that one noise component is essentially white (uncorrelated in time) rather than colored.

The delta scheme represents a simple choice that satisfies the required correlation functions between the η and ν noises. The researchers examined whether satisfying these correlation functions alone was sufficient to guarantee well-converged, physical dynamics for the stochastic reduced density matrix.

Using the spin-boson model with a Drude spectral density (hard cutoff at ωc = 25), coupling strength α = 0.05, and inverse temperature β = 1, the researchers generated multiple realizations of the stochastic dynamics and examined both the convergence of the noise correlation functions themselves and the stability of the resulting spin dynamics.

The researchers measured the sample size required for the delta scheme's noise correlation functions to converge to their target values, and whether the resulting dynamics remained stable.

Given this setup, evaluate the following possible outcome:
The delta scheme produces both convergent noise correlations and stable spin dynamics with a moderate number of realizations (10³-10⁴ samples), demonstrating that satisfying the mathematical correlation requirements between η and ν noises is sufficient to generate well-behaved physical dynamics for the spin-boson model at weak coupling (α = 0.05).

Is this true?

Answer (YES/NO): NO